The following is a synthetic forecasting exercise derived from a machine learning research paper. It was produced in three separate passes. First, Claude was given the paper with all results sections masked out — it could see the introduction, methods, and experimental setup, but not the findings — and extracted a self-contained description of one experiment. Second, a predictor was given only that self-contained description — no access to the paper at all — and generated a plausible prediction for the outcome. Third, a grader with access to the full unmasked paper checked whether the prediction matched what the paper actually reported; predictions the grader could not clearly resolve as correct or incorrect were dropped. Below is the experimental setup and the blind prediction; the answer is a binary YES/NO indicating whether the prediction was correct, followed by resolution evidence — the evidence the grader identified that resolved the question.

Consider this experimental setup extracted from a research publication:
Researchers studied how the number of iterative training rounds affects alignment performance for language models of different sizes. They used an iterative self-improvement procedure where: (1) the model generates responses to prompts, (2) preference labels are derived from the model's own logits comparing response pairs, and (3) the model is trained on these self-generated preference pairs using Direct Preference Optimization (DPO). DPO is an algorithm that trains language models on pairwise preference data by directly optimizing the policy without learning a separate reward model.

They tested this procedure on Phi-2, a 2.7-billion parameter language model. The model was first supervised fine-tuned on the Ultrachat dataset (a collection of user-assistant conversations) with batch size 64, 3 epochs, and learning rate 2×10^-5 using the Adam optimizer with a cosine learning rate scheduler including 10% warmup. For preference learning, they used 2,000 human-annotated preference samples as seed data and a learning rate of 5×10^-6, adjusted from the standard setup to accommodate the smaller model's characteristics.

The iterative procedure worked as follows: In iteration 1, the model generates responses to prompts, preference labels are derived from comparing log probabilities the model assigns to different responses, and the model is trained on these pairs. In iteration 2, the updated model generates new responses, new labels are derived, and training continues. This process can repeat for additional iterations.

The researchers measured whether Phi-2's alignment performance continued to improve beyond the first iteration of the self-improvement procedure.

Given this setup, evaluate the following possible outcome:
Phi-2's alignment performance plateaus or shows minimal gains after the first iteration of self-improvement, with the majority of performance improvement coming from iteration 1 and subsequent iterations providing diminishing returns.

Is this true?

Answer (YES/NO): YES